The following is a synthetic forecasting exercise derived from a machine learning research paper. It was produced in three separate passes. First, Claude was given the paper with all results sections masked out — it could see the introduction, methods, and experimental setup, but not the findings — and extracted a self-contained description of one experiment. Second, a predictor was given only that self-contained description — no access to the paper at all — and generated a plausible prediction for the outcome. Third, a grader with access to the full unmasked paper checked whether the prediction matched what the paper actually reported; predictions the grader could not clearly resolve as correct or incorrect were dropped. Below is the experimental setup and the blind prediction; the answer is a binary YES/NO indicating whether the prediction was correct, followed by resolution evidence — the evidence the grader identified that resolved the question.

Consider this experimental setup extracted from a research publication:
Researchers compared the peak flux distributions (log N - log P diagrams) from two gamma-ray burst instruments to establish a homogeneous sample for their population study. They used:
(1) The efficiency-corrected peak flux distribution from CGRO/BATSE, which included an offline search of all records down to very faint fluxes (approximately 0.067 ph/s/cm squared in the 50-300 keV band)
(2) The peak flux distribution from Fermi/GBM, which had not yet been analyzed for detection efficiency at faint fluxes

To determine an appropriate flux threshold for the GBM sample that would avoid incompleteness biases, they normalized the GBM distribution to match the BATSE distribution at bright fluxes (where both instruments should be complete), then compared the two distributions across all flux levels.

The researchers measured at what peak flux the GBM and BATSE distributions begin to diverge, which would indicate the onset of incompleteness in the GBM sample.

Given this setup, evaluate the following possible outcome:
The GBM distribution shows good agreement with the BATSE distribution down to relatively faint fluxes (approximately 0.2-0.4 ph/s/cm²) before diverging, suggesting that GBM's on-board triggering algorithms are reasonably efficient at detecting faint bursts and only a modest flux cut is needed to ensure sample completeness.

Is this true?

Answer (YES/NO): NO